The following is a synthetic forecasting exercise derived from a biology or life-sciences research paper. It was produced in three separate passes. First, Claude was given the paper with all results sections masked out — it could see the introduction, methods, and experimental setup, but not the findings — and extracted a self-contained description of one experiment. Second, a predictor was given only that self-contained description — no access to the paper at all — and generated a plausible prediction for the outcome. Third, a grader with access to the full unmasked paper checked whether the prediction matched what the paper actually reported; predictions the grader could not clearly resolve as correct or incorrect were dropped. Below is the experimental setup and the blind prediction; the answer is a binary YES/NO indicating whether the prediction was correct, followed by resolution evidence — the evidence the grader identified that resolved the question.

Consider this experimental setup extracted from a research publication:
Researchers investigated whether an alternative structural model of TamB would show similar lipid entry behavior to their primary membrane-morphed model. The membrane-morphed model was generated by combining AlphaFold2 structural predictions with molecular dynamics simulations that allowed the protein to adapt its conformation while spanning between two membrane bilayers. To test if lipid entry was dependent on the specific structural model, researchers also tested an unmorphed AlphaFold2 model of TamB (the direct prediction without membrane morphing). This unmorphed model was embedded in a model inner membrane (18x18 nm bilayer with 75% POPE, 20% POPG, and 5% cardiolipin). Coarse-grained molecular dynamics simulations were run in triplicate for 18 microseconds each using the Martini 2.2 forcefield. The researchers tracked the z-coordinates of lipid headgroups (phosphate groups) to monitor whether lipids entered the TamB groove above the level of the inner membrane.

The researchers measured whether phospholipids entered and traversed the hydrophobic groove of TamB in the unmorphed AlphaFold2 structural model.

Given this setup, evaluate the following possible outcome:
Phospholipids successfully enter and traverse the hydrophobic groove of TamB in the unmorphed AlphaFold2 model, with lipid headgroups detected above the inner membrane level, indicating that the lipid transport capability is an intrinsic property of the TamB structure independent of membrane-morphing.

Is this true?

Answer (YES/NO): YES